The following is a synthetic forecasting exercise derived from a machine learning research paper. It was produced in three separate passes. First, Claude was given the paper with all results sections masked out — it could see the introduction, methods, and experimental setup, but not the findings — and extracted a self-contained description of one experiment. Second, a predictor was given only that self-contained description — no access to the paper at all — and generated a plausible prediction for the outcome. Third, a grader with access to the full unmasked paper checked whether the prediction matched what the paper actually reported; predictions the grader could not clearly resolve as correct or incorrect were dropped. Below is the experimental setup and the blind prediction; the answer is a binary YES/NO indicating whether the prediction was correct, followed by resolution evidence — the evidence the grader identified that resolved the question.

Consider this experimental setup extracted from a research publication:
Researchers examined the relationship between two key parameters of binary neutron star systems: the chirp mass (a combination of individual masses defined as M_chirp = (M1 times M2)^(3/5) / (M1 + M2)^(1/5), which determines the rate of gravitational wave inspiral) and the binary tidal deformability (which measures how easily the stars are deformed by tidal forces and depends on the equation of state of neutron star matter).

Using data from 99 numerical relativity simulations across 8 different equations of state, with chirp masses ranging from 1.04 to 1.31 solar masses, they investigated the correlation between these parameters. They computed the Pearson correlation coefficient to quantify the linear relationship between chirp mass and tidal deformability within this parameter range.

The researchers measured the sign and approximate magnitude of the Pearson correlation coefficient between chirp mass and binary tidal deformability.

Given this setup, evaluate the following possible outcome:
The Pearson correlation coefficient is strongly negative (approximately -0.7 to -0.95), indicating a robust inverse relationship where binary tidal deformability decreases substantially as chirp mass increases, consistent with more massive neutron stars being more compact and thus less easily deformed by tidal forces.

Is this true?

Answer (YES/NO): NO